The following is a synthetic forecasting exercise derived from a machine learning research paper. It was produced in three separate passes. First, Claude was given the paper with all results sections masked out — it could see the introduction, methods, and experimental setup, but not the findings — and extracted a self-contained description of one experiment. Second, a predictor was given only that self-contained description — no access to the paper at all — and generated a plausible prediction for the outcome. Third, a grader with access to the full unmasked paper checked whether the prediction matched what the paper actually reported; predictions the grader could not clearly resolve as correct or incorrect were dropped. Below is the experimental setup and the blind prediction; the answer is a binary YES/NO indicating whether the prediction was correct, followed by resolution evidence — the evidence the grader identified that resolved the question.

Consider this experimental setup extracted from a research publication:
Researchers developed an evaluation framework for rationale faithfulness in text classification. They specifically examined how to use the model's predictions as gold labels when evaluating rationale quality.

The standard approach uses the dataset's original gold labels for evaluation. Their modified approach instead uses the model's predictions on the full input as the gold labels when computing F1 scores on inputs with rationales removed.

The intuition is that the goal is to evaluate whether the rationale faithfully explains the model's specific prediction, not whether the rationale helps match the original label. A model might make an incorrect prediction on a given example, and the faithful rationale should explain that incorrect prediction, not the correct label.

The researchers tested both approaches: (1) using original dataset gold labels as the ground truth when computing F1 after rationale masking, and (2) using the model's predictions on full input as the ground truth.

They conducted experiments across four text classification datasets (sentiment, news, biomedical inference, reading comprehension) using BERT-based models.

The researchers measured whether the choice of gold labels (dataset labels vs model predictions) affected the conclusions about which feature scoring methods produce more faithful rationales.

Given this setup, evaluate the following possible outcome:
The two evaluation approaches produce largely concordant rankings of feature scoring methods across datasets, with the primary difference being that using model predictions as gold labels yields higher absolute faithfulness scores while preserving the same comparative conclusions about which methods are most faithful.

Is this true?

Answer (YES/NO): NO